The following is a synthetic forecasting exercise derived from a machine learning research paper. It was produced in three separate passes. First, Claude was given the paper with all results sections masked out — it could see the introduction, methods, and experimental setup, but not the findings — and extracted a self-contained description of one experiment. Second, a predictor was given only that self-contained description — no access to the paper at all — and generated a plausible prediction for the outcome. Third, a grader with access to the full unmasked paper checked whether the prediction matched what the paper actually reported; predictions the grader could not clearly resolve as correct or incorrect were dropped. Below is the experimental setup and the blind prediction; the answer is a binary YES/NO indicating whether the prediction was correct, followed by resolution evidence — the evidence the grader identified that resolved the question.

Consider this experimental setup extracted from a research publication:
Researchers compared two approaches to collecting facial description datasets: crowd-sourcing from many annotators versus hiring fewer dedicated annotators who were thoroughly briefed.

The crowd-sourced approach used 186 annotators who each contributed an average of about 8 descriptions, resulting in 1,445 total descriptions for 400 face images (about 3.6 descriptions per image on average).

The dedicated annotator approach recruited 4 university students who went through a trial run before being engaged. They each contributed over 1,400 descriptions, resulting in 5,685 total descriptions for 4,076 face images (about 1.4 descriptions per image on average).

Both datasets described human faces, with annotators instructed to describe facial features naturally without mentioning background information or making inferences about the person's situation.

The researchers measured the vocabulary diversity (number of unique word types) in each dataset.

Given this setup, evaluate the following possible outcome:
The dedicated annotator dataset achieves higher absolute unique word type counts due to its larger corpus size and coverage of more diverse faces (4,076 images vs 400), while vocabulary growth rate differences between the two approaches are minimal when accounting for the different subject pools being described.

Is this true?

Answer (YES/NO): NO